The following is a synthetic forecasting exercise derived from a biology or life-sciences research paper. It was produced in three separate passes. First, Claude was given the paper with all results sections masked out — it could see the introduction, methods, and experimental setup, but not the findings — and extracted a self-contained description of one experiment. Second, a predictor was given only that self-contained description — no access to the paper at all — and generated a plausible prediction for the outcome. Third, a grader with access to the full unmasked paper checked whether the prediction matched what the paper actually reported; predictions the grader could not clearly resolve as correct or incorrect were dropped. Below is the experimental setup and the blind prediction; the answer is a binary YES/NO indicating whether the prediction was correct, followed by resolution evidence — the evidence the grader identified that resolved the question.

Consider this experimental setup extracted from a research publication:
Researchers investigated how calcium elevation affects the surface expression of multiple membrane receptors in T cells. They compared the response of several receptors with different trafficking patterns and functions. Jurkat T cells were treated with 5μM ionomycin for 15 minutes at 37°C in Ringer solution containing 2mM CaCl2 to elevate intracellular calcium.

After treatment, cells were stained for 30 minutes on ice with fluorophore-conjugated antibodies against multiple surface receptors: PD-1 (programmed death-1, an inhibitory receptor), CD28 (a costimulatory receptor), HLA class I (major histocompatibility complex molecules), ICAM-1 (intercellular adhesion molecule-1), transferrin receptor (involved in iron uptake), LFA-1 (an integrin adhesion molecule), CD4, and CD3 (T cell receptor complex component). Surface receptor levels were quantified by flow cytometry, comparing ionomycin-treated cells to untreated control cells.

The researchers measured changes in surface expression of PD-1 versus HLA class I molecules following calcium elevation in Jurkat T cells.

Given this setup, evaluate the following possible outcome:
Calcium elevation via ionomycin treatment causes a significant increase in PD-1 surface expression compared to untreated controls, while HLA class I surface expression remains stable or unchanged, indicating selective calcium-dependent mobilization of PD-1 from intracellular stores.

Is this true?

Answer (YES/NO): NO